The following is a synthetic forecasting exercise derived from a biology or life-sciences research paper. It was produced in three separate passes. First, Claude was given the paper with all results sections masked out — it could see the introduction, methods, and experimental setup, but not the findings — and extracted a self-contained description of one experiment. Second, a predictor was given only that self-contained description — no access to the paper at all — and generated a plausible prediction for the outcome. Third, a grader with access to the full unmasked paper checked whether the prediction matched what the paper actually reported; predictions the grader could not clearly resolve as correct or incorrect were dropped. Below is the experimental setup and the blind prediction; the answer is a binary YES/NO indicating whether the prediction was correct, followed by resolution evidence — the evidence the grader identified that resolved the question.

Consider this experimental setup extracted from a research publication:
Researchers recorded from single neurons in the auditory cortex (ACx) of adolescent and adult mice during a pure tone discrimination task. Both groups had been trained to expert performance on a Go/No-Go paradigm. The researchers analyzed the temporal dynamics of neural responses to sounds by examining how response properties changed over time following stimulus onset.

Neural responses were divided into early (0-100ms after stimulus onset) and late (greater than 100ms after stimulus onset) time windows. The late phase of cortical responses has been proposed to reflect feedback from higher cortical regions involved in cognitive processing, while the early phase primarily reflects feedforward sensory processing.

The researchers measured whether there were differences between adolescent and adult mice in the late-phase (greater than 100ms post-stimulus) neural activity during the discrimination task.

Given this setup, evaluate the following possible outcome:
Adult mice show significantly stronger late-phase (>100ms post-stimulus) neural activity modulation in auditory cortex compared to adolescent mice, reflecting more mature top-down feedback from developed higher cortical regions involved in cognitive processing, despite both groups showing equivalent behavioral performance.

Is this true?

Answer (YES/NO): NO